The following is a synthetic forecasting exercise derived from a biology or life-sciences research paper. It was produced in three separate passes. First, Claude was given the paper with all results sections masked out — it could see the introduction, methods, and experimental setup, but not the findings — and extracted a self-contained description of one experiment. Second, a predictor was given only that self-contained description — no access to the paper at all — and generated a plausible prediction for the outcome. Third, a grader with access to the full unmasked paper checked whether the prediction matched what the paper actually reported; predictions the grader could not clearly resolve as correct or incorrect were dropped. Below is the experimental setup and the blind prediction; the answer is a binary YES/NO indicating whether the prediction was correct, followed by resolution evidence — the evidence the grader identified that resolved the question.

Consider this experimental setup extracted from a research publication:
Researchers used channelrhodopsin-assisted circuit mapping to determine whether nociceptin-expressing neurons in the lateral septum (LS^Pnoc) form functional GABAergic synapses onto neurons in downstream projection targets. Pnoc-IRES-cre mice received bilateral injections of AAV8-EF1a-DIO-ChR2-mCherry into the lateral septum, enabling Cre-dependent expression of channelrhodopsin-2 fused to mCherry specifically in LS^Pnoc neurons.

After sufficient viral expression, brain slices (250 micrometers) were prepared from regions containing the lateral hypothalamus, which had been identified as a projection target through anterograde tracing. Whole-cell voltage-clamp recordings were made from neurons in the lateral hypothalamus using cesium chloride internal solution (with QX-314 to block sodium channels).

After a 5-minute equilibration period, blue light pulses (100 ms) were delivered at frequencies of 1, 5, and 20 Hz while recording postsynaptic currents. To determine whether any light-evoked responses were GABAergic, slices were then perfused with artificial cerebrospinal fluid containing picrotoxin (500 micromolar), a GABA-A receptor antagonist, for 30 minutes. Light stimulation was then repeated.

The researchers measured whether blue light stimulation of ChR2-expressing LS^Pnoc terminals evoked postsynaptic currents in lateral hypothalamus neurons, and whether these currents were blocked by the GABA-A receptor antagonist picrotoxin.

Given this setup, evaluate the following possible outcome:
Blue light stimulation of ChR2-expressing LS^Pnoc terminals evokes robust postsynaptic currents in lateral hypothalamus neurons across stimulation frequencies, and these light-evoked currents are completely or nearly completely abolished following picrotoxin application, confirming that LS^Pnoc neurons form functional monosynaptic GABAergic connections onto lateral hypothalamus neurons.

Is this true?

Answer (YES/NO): YES